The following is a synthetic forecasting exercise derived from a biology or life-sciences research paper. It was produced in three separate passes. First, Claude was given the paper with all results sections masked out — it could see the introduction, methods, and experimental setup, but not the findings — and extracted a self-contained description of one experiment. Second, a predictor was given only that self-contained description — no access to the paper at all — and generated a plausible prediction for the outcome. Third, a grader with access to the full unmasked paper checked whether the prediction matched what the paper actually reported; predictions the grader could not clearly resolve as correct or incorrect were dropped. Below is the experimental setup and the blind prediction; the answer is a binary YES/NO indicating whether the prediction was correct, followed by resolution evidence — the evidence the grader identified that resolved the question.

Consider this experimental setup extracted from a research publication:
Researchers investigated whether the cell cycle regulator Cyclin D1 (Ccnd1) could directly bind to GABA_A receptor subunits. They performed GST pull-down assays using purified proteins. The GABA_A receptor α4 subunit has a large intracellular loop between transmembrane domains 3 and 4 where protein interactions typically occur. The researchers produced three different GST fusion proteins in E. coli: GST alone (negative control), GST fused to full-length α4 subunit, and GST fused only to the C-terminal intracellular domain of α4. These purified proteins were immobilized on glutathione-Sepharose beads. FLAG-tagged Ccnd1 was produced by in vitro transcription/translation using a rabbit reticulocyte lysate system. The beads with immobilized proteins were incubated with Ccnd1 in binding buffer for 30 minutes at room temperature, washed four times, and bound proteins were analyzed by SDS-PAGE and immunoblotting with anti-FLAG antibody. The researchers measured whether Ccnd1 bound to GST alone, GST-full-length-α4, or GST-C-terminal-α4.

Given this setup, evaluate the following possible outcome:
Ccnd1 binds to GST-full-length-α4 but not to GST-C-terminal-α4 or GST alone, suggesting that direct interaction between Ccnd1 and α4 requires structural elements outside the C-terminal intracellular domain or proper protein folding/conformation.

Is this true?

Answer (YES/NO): NO